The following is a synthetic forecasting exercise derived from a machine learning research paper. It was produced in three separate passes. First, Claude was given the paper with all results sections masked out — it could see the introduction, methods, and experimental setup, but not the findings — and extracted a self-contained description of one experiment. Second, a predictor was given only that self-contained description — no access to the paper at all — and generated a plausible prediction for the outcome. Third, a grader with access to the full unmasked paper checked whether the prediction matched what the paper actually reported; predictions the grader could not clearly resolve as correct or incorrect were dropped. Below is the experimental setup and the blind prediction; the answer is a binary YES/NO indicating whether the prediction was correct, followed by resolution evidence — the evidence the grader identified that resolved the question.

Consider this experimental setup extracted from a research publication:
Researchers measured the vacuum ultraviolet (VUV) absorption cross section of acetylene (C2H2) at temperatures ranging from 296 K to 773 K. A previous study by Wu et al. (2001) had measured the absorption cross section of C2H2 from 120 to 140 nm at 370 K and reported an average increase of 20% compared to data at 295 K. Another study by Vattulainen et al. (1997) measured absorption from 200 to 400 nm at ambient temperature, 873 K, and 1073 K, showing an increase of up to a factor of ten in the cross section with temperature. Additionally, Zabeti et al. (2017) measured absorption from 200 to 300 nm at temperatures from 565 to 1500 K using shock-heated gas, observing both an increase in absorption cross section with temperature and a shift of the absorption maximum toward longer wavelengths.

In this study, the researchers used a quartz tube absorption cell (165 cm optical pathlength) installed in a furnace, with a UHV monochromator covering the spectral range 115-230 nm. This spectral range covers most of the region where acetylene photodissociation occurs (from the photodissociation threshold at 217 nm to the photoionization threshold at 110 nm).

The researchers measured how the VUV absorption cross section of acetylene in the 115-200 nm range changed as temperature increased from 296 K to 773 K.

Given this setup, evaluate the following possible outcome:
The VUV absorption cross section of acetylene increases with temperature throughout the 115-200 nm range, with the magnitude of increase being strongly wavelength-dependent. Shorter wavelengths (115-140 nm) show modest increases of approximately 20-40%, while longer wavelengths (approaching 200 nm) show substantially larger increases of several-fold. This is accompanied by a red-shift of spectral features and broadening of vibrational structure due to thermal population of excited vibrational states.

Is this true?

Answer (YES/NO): NO